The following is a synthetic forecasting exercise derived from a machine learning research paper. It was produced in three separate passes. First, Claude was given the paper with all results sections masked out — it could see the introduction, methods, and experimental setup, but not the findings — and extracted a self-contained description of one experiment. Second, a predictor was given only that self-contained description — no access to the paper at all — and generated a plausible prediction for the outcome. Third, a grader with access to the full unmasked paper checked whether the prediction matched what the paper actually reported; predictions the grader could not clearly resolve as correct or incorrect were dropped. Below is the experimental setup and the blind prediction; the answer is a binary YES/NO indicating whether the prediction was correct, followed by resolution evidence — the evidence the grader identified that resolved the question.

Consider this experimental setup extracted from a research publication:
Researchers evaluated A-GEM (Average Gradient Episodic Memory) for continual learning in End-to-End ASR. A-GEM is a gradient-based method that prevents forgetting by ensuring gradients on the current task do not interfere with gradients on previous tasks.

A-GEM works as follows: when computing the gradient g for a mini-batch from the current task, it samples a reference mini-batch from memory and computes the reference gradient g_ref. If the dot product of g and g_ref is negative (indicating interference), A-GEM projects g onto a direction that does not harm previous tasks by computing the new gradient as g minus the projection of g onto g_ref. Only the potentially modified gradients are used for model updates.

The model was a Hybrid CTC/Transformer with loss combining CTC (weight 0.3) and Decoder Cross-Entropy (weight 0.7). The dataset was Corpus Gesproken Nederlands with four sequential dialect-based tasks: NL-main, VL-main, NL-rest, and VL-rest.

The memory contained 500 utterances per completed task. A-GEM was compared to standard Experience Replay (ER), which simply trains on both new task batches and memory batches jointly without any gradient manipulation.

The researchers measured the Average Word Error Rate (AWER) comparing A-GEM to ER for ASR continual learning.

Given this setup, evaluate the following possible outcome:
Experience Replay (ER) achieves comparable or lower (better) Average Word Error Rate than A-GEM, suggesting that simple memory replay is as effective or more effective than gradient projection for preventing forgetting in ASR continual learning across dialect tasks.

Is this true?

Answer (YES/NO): NO